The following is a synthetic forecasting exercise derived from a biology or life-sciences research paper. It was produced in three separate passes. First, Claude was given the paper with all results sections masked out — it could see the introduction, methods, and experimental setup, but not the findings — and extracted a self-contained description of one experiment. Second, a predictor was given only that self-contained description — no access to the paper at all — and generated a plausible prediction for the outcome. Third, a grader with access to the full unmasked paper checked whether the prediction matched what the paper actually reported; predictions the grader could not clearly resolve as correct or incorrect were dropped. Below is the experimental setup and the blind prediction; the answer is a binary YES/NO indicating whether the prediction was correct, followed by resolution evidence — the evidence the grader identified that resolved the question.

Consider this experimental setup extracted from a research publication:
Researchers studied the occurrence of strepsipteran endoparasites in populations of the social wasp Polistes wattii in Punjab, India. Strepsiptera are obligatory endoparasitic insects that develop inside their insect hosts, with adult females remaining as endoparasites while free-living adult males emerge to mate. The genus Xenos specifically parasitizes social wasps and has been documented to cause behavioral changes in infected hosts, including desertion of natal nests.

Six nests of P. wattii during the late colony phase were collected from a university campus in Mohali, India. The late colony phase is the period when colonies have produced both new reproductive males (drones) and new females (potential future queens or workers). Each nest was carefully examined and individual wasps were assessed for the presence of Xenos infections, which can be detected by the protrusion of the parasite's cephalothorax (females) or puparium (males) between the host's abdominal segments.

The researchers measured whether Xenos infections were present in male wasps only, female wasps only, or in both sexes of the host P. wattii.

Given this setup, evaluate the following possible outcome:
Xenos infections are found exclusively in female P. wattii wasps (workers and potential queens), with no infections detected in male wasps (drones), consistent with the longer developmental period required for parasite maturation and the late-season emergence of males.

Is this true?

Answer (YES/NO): NO